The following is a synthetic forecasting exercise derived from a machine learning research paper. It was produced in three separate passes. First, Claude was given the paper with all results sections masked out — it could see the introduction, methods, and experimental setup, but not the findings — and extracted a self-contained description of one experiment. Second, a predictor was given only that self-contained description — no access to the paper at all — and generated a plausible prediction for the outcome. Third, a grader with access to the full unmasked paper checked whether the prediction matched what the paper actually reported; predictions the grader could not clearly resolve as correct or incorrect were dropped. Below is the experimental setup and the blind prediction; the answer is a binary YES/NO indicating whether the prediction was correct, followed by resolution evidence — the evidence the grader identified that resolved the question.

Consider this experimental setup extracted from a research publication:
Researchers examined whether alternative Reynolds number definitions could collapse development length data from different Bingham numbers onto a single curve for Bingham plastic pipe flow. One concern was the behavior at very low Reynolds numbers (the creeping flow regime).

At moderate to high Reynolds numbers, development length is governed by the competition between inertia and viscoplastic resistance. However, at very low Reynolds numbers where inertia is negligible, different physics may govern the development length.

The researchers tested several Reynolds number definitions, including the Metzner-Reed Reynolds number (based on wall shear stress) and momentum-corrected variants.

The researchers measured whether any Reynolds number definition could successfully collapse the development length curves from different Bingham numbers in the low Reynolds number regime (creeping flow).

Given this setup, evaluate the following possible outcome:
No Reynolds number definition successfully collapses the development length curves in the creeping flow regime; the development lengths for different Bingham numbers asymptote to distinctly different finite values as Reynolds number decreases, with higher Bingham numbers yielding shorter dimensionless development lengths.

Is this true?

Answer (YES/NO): NO